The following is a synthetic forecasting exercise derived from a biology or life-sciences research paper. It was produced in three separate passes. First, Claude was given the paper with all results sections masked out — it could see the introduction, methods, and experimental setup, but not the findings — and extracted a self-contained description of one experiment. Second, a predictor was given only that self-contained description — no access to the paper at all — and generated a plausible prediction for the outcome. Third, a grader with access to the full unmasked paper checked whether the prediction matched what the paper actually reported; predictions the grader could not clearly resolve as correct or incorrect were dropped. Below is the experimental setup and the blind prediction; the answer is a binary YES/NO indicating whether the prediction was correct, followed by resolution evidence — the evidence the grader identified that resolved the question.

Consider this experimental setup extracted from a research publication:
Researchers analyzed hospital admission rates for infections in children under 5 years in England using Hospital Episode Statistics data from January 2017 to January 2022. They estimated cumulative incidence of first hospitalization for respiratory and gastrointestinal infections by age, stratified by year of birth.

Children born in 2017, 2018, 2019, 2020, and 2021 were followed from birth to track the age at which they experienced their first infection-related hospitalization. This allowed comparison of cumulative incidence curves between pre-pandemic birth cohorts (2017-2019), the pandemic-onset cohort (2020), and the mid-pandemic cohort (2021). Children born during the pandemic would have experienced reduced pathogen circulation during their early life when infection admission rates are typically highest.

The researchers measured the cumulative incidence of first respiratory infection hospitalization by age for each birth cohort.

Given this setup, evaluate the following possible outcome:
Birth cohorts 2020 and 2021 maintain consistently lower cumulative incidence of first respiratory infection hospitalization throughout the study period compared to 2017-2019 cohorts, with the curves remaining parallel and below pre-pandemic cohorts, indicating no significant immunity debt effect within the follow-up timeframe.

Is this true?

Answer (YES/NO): NO